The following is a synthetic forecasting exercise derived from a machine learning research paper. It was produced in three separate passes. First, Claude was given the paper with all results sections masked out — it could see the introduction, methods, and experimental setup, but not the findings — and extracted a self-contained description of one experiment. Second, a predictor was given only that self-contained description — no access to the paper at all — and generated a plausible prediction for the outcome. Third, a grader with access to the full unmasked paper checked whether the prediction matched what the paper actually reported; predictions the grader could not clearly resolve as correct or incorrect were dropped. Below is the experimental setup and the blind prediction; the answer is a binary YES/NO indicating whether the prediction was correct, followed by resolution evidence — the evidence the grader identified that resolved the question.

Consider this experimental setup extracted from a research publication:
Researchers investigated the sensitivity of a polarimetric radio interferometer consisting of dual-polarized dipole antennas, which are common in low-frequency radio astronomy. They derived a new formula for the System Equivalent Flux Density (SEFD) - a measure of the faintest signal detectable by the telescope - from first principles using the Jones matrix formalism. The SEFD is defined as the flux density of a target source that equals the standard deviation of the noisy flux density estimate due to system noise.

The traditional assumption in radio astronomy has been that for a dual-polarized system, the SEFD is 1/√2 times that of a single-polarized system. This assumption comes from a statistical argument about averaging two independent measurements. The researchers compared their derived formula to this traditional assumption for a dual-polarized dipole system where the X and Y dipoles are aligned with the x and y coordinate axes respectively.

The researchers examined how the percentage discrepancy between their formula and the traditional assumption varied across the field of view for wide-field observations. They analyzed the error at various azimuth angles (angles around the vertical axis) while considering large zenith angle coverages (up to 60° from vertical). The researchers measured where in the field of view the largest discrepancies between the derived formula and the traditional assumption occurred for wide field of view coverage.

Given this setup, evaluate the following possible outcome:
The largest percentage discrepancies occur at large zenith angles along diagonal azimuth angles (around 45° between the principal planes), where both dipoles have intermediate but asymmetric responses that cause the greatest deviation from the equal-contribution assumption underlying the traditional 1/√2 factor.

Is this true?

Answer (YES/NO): YES